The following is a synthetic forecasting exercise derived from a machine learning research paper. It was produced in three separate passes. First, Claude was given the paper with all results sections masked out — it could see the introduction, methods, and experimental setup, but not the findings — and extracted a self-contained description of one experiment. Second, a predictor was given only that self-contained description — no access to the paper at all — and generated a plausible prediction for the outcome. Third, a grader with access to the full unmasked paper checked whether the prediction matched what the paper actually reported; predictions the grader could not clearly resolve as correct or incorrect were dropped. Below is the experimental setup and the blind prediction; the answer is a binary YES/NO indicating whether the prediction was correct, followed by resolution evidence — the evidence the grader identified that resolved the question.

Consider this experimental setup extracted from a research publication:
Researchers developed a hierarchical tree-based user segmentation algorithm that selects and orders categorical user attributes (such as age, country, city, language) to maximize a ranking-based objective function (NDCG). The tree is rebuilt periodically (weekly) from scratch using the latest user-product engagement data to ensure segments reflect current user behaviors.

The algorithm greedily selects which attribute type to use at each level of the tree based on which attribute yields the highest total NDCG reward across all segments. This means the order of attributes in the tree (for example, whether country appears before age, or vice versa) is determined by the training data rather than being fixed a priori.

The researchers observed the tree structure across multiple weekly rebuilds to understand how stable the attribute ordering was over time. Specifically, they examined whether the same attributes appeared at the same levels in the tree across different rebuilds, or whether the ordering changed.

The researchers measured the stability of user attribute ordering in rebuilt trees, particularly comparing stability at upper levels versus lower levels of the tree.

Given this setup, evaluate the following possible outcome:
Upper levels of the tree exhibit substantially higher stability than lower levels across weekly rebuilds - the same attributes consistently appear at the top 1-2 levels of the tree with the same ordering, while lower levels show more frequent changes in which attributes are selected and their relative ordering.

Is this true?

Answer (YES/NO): YES